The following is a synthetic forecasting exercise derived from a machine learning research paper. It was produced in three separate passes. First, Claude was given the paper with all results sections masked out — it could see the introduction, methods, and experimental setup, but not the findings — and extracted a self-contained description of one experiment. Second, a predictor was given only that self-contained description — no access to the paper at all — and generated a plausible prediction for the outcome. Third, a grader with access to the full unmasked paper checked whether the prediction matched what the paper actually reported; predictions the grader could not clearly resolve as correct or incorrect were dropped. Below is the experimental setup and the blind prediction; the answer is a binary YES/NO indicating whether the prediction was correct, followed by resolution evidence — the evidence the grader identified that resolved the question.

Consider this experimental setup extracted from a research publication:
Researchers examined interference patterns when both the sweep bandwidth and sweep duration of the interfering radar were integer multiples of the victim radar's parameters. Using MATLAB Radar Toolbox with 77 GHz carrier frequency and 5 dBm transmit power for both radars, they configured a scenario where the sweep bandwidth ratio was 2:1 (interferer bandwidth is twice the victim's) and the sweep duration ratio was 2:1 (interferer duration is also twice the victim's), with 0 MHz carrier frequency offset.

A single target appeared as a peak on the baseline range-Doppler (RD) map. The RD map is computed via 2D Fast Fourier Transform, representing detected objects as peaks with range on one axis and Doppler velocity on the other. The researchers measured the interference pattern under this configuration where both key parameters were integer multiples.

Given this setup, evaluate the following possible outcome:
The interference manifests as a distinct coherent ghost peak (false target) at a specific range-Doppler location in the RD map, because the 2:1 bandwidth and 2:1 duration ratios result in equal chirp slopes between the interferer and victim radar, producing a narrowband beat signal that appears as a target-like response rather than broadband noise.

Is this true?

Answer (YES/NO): YES